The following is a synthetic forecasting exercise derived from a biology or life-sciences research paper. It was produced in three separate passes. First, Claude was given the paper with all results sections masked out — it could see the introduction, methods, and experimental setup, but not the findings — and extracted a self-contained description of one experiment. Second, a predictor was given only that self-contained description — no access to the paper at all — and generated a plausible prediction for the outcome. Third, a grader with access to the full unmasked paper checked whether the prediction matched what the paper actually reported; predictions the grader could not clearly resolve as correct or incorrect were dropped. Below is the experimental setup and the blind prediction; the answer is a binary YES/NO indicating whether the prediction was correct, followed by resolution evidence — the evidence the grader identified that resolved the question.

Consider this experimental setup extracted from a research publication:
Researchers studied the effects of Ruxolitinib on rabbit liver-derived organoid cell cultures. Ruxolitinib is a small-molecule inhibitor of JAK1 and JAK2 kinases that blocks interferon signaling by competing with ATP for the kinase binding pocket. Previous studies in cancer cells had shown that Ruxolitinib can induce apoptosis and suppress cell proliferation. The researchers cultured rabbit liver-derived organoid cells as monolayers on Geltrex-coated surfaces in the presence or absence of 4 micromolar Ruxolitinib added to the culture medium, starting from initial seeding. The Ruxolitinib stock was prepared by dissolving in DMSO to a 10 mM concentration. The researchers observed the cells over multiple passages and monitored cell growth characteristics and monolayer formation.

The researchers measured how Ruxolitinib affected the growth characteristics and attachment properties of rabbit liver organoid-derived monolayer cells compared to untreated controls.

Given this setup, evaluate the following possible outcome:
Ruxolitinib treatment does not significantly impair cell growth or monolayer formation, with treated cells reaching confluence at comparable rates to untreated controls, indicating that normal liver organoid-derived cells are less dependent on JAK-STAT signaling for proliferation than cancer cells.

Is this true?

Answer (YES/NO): NO